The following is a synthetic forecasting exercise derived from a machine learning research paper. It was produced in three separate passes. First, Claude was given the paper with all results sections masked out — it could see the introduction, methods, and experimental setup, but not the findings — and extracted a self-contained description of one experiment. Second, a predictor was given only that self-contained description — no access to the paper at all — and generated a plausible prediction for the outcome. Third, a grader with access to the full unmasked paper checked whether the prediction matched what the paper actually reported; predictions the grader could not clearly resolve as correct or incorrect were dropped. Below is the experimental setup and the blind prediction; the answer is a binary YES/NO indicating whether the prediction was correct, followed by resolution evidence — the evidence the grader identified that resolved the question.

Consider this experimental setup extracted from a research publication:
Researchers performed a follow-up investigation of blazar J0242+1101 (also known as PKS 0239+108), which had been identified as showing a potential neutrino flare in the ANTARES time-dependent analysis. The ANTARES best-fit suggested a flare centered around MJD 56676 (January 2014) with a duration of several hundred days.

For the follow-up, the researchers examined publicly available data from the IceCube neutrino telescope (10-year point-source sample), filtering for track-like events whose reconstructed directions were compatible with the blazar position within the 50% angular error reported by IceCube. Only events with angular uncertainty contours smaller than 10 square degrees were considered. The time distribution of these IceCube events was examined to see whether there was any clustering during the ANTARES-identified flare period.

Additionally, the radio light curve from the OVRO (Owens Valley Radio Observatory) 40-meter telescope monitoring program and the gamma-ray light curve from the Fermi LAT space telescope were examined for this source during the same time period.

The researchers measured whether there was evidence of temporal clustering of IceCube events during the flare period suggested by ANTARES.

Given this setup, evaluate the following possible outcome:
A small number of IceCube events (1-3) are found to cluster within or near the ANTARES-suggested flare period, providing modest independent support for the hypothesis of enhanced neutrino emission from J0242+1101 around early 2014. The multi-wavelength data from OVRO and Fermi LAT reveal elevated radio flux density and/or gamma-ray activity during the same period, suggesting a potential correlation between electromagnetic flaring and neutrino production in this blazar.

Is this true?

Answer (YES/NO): NO